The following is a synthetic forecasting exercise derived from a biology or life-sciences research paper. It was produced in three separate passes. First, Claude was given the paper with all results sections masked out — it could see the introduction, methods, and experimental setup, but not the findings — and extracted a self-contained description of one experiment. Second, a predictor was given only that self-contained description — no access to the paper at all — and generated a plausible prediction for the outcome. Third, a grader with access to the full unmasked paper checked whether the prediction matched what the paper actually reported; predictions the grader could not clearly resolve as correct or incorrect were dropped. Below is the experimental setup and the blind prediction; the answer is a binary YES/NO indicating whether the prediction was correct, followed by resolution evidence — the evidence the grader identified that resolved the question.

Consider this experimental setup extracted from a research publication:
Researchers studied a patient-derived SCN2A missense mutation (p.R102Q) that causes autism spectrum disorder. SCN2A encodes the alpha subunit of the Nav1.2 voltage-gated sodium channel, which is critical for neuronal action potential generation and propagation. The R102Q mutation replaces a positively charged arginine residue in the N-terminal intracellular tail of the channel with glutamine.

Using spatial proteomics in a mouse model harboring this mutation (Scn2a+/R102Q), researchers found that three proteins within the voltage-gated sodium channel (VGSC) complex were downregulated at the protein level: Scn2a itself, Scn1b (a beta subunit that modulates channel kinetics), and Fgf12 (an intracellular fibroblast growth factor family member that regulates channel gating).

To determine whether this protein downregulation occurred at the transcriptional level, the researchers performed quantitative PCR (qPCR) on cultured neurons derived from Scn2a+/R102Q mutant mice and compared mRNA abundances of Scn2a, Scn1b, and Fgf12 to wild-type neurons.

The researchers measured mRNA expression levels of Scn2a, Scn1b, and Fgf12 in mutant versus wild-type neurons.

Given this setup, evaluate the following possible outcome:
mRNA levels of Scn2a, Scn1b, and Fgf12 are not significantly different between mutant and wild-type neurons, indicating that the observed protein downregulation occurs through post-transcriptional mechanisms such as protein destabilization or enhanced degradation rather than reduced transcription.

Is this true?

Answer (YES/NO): YES